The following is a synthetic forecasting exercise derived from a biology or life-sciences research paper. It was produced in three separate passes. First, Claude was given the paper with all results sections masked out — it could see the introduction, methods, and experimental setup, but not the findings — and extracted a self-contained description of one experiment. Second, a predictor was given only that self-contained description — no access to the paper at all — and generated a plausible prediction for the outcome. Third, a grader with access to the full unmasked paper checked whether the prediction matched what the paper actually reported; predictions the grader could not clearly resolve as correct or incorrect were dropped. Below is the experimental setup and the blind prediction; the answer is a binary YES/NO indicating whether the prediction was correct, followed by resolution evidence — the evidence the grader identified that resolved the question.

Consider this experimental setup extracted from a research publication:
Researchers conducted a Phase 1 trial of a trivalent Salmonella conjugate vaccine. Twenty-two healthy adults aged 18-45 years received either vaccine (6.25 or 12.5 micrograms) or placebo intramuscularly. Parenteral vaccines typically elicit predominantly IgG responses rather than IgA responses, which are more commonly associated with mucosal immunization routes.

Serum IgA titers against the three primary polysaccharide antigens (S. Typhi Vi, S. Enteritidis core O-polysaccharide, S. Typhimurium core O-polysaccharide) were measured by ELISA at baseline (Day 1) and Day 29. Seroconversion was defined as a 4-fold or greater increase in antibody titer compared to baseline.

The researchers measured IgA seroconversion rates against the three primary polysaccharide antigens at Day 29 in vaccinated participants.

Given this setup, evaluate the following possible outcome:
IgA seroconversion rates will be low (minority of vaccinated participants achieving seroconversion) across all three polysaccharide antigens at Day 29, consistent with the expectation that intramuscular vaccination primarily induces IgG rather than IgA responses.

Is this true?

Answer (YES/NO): NO